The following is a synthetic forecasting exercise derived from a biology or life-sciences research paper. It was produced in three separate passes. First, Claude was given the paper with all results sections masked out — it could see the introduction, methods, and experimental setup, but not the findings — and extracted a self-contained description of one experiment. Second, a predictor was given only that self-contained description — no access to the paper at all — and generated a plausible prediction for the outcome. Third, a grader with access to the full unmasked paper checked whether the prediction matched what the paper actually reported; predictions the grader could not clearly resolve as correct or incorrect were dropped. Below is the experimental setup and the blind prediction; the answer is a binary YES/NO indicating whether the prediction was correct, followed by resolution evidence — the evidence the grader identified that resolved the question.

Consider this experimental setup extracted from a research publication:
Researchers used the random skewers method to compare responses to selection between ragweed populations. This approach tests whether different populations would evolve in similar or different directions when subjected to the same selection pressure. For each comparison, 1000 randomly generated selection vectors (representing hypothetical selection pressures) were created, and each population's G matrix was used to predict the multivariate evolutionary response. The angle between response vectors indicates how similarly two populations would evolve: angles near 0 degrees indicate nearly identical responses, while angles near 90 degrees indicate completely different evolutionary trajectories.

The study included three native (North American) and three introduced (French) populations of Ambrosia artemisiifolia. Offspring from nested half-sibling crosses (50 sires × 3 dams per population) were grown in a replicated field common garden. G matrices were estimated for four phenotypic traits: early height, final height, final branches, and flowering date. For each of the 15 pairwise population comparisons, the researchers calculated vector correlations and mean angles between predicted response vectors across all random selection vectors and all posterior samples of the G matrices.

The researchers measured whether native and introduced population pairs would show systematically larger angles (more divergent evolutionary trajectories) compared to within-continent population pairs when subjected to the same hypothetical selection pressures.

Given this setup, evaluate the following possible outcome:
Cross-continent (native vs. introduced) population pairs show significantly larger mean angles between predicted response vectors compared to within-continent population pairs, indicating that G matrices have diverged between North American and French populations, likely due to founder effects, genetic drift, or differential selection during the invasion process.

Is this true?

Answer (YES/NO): NO